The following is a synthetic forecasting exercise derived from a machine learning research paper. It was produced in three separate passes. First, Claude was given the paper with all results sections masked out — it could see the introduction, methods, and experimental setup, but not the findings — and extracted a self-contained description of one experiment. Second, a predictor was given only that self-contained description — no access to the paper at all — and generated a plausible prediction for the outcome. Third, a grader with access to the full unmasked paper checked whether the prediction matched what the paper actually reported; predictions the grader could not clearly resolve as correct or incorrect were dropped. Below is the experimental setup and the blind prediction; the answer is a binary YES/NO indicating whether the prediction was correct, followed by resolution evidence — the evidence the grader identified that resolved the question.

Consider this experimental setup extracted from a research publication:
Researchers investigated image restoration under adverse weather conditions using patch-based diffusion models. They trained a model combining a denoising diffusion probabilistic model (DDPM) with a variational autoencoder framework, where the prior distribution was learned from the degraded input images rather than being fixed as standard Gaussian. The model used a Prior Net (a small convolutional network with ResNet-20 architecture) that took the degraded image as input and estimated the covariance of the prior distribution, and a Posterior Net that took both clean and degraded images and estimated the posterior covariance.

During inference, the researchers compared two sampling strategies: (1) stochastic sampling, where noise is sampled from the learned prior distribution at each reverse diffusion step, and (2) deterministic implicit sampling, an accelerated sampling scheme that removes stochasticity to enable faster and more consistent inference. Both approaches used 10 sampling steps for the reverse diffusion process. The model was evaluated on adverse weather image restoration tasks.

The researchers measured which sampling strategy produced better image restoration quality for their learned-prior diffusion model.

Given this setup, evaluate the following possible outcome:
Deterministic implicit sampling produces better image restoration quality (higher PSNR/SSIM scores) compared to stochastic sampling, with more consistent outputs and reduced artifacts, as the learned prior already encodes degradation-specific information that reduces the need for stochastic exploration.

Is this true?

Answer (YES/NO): NO